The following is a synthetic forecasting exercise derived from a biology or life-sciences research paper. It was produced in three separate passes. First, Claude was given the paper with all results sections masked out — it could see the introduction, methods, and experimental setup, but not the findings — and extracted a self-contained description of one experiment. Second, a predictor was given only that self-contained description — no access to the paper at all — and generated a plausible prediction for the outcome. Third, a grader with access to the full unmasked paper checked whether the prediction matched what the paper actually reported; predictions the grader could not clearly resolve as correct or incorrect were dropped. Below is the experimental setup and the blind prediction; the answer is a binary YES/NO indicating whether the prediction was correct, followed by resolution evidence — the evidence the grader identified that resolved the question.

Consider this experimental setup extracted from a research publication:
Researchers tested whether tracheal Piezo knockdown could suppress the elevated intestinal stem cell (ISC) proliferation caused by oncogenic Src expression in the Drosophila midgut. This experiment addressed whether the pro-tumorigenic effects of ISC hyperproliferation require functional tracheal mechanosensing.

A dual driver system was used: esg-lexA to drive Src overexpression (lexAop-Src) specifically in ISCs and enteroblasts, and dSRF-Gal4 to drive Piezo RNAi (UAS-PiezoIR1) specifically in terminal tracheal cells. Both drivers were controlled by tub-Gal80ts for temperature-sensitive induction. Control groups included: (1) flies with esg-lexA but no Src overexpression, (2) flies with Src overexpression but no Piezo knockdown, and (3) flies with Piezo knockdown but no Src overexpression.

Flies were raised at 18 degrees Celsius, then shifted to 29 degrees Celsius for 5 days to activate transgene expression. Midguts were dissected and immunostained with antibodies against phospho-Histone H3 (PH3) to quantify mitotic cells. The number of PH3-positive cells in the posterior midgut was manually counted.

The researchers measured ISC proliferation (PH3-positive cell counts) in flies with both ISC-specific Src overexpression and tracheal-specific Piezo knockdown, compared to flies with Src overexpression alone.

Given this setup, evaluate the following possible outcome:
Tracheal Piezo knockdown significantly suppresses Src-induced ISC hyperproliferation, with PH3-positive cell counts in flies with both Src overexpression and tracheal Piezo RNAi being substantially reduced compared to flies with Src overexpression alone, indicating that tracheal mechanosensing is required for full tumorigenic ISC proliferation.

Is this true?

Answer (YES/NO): YES